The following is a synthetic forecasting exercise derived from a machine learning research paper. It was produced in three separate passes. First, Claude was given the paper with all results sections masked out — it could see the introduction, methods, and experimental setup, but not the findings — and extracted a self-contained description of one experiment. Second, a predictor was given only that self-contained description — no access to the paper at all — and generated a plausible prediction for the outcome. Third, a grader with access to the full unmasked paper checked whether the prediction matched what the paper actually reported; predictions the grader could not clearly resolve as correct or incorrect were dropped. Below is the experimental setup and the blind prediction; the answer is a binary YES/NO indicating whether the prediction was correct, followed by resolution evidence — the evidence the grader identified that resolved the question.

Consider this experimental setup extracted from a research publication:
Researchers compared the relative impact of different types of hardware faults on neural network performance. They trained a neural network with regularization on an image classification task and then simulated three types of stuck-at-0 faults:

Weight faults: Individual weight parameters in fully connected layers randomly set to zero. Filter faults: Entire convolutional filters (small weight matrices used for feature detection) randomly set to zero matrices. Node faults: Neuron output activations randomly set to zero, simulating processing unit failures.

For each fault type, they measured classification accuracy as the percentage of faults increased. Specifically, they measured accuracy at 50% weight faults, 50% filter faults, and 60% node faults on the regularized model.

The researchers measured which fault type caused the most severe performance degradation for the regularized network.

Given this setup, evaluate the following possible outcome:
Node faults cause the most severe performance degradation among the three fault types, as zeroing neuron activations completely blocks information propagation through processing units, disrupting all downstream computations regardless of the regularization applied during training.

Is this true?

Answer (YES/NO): NO